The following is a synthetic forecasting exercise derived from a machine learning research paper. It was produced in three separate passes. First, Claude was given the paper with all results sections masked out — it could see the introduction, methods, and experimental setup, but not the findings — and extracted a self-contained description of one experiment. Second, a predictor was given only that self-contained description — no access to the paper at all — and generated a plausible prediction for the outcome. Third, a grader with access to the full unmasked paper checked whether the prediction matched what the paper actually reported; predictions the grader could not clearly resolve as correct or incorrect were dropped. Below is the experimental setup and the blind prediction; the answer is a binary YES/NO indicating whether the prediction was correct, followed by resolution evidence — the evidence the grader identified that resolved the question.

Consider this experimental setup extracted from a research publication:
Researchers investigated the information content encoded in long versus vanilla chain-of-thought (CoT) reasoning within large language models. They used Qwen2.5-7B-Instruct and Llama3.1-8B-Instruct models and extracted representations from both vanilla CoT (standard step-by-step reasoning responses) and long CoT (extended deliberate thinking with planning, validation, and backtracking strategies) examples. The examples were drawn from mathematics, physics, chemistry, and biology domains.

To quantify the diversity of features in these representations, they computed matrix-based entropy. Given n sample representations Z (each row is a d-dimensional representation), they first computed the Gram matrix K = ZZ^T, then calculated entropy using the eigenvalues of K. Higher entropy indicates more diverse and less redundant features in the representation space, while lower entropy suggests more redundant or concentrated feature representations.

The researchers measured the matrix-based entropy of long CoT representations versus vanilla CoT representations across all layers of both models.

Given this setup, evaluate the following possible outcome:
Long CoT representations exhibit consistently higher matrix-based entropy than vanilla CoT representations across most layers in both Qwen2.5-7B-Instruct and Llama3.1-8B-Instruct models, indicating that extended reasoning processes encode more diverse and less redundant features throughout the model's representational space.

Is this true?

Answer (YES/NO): YES